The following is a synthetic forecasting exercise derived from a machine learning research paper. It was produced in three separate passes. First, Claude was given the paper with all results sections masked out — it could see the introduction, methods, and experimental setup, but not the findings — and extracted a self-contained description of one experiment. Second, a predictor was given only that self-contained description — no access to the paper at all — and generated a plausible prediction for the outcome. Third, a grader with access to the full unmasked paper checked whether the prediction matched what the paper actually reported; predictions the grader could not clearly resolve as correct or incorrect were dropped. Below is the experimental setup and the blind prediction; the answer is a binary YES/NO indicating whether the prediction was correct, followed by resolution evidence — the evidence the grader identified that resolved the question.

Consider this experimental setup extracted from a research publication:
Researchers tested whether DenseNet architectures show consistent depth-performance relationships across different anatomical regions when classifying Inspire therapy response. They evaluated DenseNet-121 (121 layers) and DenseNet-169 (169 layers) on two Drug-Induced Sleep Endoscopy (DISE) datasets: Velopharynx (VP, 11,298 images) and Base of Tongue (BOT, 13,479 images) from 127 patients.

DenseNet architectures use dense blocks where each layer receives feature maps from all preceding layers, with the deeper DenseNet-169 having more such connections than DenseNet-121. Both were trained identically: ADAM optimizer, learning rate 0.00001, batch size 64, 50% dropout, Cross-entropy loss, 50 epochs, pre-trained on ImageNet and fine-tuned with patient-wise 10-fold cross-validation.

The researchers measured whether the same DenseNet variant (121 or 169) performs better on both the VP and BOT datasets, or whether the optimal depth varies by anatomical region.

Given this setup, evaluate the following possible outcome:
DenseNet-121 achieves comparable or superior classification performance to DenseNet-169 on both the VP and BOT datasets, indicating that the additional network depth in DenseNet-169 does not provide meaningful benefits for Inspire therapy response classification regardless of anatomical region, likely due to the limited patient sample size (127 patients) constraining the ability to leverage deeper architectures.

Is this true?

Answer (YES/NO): NO